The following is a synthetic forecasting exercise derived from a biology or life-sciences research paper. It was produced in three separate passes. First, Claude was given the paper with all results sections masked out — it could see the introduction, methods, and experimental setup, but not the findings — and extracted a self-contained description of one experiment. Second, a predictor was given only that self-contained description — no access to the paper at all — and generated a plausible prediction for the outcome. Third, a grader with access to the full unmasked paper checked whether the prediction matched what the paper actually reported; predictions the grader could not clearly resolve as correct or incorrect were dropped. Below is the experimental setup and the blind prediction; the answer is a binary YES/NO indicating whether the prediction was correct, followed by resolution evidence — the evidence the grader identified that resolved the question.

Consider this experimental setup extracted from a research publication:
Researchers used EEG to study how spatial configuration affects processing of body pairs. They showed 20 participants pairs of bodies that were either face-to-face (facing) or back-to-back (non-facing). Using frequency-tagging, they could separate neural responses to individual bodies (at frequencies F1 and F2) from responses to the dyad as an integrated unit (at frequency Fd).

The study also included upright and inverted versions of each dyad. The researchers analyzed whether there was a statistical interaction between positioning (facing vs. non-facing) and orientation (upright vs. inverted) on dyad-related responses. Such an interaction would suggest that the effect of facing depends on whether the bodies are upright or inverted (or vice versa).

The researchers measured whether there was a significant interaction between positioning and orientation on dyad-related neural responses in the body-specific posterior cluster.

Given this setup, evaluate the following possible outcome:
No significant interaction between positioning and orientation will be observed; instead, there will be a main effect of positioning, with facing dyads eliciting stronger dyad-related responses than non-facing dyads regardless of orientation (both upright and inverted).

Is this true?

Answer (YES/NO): YES